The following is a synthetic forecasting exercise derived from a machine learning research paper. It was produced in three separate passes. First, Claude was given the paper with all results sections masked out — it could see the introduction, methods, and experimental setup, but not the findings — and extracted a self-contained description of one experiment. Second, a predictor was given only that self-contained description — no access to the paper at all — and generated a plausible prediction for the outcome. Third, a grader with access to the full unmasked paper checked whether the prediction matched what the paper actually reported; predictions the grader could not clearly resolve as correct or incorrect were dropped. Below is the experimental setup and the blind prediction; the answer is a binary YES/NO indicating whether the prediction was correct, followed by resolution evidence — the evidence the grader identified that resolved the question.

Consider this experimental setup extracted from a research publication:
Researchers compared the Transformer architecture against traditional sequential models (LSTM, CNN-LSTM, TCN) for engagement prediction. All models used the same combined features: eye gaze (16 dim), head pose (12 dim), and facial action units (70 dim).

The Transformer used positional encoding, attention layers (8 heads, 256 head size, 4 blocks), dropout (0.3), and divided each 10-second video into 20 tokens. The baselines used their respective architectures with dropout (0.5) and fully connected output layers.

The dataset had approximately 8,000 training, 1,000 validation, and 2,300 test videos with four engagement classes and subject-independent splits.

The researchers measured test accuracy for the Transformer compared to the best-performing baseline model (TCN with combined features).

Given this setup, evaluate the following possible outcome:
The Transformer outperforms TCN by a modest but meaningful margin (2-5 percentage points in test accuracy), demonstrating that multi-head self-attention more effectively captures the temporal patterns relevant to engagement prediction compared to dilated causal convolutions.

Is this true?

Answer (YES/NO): YES